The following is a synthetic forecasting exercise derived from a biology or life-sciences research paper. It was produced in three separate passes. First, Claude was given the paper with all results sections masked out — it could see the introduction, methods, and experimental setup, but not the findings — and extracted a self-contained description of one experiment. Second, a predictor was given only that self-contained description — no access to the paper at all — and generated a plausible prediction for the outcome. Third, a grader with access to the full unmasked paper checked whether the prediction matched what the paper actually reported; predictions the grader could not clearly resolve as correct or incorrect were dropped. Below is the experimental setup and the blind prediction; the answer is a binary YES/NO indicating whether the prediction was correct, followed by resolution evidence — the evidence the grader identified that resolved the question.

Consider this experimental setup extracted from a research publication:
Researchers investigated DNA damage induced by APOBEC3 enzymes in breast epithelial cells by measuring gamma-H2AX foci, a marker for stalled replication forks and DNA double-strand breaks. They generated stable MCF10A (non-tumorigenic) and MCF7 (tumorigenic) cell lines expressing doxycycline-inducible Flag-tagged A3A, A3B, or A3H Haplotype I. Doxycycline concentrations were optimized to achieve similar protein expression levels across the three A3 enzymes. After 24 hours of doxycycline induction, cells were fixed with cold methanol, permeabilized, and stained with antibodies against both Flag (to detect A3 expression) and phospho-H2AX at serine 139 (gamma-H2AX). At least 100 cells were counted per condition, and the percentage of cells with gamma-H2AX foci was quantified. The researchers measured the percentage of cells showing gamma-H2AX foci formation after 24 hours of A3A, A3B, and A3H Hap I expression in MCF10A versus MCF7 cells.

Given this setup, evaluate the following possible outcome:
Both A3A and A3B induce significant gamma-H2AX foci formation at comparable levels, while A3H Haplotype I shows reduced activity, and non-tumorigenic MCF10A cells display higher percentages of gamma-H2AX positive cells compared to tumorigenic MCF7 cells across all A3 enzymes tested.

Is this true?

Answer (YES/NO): NO